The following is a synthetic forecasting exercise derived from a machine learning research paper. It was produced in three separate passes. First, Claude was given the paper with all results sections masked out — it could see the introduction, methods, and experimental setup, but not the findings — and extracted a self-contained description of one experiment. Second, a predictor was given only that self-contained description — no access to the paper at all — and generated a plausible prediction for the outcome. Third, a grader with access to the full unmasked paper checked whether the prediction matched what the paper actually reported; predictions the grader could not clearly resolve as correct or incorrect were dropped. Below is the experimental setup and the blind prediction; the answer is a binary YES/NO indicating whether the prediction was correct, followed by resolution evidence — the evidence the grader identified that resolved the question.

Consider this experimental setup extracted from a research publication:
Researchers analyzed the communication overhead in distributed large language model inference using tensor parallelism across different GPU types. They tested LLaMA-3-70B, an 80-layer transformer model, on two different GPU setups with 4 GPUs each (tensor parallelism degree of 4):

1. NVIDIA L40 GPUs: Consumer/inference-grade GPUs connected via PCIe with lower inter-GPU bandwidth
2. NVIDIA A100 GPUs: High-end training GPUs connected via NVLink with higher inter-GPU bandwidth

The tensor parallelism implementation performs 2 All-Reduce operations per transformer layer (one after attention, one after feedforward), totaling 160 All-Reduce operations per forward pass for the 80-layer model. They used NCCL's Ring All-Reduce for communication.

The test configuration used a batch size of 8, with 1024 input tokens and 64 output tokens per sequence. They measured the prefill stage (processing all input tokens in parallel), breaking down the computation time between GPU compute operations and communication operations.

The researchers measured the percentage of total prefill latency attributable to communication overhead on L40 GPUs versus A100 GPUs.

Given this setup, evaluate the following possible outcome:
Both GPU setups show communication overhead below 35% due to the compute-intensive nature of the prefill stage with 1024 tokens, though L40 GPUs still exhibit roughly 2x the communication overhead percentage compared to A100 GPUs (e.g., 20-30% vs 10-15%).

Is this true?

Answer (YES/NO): NO